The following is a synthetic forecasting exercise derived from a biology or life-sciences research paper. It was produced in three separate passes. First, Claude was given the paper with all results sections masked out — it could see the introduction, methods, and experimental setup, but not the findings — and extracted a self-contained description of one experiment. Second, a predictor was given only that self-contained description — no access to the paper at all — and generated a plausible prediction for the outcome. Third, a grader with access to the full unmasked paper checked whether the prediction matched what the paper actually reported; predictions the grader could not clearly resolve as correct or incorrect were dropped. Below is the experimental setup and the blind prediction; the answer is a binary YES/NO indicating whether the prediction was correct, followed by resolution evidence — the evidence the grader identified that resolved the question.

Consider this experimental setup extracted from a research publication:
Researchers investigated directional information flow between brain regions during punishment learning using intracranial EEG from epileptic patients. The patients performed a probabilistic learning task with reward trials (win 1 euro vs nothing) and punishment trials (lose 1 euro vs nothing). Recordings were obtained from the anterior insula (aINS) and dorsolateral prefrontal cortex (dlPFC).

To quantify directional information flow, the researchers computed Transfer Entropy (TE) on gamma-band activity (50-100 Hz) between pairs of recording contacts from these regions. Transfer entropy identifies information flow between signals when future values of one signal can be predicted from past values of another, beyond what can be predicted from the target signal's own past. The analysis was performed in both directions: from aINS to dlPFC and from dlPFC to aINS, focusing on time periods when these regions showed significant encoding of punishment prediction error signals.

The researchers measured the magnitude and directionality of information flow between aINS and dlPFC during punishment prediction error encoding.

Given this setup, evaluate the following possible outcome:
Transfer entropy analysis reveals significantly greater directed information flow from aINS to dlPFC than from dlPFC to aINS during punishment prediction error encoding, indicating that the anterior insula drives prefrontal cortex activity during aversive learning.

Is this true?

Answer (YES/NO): YES